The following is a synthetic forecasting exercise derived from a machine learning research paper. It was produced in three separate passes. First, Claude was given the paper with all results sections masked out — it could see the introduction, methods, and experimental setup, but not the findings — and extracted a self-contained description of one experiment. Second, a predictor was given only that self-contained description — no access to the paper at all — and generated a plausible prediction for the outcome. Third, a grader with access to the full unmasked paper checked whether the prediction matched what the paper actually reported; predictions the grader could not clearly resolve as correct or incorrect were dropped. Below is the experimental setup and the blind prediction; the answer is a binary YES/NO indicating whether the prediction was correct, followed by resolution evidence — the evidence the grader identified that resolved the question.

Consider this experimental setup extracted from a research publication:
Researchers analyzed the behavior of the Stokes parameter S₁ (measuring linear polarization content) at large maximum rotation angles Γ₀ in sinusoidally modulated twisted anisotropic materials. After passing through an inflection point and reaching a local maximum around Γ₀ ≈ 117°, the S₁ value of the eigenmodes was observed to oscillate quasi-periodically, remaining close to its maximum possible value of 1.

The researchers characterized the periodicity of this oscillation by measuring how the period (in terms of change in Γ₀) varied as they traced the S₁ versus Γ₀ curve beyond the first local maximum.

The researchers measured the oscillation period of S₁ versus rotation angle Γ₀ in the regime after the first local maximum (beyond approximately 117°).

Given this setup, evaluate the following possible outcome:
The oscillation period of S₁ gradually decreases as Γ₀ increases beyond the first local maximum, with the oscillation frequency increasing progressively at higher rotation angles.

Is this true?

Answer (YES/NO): NO